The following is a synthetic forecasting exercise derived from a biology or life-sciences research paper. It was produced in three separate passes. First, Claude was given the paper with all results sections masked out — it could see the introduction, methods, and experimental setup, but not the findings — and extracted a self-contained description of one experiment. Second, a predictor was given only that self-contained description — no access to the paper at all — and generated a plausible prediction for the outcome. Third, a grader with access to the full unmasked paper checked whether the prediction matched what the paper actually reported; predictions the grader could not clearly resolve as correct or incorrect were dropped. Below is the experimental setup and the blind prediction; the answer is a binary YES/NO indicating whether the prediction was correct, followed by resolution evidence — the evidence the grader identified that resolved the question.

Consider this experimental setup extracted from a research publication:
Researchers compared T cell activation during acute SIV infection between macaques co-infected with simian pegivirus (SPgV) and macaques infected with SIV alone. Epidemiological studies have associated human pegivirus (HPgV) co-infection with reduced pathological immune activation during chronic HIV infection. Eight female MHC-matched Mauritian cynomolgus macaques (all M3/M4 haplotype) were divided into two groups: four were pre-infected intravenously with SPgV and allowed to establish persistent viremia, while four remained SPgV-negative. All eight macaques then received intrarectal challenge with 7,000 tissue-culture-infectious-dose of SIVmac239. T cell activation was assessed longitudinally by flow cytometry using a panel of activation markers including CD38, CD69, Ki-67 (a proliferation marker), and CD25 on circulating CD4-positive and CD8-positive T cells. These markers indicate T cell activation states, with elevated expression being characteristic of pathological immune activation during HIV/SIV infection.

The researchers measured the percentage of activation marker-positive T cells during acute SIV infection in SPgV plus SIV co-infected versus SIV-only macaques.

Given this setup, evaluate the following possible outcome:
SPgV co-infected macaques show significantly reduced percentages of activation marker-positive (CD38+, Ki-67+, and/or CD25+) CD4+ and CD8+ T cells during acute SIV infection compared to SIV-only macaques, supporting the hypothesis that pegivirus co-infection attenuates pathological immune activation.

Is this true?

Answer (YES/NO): NO